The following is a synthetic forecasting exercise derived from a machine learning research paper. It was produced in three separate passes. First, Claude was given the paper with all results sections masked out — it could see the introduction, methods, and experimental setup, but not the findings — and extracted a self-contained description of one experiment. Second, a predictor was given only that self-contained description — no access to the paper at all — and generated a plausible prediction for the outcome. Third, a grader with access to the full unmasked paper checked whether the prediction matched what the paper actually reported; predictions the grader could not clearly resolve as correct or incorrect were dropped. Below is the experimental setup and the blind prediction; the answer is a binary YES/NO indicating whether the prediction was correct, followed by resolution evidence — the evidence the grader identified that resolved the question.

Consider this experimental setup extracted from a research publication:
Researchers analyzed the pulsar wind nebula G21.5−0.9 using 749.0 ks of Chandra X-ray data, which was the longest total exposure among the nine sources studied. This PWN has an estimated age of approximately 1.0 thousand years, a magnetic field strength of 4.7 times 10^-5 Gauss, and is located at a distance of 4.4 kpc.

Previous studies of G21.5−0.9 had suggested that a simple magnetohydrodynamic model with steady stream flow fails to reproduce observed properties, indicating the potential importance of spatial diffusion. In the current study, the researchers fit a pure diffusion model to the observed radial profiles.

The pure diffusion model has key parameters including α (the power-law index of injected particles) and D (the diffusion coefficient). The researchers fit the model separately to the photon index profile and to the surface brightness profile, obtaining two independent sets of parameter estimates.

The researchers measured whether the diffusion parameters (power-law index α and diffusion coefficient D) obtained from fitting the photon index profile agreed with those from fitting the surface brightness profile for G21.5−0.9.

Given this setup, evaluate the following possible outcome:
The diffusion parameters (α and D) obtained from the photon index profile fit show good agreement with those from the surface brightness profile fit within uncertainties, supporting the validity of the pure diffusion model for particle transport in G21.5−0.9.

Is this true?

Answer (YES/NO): YES